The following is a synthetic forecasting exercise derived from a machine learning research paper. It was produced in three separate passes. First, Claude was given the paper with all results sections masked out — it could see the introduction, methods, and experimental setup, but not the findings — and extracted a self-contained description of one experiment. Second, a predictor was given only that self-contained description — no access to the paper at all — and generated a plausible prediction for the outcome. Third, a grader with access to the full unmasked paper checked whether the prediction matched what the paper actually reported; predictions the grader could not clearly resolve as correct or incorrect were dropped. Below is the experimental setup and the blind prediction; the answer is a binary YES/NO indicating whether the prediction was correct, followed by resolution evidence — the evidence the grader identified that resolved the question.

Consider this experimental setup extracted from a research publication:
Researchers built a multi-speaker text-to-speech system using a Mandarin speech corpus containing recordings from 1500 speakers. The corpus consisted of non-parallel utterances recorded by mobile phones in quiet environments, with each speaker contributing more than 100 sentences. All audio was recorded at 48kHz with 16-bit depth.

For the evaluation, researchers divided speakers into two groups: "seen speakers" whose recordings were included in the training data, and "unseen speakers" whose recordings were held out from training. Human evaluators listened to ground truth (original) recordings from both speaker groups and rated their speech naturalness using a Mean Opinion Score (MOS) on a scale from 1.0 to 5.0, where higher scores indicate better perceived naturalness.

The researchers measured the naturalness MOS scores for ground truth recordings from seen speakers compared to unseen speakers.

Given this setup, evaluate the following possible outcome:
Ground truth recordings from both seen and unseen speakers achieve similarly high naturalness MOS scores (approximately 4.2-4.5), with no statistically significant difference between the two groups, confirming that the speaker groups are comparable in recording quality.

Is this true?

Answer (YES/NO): NO